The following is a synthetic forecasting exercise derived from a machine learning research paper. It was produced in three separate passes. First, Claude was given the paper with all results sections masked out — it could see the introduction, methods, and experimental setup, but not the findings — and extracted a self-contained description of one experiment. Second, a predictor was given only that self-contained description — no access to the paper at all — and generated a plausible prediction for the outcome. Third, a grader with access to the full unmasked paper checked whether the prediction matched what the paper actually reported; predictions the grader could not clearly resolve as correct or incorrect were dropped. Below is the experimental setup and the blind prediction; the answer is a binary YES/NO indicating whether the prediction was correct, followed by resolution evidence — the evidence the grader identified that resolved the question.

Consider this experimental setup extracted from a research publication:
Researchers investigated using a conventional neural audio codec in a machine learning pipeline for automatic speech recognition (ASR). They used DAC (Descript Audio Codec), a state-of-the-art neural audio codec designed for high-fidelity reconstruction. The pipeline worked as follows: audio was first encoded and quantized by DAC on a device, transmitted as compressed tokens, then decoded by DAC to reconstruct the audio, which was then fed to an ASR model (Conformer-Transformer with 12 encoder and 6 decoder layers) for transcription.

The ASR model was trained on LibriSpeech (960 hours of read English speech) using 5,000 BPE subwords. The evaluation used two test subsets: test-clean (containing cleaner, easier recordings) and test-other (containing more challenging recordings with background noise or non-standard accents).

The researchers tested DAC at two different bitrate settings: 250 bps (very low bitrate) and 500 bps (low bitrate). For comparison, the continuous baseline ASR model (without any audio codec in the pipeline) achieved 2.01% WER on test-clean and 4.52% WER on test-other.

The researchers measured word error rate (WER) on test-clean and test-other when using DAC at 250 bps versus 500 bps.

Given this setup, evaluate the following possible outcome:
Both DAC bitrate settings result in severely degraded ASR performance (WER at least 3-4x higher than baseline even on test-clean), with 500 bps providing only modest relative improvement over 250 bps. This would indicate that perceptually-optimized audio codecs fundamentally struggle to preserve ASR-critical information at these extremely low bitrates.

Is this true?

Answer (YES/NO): NO